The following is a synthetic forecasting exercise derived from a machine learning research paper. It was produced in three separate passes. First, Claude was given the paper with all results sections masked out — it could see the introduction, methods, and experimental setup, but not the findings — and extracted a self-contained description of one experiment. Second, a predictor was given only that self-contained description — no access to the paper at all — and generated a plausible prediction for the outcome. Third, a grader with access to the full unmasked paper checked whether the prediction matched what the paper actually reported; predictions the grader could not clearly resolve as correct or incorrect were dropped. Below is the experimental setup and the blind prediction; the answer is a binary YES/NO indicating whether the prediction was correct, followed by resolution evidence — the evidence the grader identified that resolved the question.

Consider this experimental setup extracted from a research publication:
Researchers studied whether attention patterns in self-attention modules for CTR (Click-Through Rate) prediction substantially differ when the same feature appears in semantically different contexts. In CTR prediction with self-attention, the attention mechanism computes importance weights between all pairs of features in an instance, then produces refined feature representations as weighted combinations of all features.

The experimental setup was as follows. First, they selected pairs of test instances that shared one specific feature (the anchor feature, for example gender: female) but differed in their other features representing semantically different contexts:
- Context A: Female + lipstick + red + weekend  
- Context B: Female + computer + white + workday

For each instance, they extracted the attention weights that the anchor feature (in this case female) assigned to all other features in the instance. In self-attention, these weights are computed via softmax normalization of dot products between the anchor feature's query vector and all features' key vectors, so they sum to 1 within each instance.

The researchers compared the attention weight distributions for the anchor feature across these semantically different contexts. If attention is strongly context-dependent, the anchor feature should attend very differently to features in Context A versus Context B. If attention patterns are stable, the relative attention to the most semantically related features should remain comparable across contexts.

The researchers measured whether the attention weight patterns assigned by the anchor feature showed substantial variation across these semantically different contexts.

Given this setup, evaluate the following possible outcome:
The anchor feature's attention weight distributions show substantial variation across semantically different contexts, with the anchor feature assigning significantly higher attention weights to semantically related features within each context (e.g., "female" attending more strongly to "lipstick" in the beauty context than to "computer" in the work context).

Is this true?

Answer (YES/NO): NO